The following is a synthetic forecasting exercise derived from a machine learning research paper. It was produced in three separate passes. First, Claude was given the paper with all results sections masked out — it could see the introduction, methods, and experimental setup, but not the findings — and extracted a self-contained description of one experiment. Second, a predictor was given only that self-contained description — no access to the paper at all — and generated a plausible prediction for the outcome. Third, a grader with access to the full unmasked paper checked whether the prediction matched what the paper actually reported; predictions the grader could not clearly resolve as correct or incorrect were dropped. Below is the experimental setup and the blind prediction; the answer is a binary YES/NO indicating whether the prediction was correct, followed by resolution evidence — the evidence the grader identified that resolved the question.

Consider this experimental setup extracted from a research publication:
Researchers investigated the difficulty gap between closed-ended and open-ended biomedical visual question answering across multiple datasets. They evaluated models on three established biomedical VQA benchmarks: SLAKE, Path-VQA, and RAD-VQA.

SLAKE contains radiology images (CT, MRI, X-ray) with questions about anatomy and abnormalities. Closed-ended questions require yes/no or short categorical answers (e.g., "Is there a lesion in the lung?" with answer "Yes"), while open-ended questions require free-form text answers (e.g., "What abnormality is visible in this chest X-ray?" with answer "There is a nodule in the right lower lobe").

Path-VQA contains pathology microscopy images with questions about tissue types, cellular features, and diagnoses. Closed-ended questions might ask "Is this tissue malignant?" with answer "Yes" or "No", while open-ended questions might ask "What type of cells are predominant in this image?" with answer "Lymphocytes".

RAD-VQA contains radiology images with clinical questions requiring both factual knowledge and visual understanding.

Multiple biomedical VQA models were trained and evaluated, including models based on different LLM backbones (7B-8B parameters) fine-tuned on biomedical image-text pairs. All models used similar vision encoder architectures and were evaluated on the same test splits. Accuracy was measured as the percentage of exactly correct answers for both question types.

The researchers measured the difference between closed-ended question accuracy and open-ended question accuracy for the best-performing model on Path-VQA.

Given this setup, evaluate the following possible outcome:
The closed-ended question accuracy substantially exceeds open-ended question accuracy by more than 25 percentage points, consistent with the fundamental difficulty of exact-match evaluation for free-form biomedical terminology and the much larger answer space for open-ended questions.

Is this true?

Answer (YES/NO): YES